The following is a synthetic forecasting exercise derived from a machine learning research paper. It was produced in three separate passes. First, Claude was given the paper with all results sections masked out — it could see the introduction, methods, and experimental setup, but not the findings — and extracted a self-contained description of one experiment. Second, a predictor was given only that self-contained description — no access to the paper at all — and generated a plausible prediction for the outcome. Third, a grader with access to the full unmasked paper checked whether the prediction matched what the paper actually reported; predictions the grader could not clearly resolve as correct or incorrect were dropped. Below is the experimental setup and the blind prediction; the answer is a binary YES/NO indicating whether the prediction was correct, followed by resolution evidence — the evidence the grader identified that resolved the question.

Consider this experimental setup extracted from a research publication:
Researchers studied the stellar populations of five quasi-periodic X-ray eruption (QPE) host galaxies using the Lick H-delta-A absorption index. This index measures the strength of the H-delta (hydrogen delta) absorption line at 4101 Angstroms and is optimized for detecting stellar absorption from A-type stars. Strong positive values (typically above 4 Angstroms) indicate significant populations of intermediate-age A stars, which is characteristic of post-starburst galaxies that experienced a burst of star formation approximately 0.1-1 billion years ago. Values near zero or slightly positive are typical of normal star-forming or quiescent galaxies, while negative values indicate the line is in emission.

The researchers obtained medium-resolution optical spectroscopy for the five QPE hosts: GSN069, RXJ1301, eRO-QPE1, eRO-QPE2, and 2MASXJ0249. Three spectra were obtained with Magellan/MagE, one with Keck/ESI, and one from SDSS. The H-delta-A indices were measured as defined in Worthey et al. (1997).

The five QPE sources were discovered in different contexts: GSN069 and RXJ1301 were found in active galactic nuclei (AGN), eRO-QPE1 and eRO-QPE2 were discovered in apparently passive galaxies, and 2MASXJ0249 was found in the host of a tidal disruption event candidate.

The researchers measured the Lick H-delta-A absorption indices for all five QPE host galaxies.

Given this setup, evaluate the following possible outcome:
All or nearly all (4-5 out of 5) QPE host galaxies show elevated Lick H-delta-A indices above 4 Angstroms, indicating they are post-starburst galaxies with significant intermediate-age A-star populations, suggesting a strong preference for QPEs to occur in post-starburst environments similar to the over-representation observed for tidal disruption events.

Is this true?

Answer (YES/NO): NO